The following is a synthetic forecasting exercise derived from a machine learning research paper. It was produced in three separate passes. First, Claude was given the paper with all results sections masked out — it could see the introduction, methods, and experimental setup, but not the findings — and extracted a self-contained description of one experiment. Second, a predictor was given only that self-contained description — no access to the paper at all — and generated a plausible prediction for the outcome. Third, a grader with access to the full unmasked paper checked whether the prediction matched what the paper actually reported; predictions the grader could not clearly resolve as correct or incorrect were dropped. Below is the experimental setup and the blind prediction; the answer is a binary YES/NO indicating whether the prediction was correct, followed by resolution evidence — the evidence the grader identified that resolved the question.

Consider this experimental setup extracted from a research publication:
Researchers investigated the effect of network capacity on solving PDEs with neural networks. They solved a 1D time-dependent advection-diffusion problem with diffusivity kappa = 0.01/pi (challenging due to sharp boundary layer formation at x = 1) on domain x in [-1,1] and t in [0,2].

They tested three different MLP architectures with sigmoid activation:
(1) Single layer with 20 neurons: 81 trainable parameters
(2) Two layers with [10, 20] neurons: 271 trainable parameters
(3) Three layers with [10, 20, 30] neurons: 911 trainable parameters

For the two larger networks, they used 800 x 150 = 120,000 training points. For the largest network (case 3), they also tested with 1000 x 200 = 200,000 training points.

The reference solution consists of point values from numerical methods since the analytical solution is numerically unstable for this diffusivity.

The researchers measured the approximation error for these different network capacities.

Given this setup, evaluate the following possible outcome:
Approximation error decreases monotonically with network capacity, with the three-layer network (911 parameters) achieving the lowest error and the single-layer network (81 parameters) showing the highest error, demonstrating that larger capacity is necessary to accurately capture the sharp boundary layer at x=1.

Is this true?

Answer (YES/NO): NO